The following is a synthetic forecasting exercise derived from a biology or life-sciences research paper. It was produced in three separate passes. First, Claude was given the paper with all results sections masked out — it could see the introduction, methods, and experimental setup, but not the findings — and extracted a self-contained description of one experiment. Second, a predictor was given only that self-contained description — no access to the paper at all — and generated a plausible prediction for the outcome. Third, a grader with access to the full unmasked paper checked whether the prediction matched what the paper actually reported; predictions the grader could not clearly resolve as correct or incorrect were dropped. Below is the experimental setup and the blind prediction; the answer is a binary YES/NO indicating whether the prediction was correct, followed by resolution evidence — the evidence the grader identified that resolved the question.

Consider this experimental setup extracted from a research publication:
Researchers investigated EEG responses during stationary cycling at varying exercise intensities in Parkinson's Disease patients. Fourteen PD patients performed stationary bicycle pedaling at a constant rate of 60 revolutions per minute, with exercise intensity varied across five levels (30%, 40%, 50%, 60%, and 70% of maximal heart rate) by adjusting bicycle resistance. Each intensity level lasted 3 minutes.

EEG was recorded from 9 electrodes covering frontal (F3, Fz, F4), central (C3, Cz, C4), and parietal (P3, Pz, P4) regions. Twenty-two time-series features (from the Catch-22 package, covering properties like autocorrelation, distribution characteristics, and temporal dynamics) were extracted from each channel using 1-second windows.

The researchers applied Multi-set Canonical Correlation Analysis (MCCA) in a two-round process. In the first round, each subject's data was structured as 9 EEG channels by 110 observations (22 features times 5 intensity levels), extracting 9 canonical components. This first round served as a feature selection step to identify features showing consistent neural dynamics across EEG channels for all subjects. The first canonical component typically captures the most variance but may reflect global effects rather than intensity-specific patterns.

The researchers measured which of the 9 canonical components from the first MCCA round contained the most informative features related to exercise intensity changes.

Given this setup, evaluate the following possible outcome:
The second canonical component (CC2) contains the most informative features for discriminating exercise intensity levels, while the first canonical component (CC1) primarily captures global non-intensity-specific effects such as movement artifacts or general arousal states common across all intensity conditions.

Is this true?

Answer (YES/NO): NO